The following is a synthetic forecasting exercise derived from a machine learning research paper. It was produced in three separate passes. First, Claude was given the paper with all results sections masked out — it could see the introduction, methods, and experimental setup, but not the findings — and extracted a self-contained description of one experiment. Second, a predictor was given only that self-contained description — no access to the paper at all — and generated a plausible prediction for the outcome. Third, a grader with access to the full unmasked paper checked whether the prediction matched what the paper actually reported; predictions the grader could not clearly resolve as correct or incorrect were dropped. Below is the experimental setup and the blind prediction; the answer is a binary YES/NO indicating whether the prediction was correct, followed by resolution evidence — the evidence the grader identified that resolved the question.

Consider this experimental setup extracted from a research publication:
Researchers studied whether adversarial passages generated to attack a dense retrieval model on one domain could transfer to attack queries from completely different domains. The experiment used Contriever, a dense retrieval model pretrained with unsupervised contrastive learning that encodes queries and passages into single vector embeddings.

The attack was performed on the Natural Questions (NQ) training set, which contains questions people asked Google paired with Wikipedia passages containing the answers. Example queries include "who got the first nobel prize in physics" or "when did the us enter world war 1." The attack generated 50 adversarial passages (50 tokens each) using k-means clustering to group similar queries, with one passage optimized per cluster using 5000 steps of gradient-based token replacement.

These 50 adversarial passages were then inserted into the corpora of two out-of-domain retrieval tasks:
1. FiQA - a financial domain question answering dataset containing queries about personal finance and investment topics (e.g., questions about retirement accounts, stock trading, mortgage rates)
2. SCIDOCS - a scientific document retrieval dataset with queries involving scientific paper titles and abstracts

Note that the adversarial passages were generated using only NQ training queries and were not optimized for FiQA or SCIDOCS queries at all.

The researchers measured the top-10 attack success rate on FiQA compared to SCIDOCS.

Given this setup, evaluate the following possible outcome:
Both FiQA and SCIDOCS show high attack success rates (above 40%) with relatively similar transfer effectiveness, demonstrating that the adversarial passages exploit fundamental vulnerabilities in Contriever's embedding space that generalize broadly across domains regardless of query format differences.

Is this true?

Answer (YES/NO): NO